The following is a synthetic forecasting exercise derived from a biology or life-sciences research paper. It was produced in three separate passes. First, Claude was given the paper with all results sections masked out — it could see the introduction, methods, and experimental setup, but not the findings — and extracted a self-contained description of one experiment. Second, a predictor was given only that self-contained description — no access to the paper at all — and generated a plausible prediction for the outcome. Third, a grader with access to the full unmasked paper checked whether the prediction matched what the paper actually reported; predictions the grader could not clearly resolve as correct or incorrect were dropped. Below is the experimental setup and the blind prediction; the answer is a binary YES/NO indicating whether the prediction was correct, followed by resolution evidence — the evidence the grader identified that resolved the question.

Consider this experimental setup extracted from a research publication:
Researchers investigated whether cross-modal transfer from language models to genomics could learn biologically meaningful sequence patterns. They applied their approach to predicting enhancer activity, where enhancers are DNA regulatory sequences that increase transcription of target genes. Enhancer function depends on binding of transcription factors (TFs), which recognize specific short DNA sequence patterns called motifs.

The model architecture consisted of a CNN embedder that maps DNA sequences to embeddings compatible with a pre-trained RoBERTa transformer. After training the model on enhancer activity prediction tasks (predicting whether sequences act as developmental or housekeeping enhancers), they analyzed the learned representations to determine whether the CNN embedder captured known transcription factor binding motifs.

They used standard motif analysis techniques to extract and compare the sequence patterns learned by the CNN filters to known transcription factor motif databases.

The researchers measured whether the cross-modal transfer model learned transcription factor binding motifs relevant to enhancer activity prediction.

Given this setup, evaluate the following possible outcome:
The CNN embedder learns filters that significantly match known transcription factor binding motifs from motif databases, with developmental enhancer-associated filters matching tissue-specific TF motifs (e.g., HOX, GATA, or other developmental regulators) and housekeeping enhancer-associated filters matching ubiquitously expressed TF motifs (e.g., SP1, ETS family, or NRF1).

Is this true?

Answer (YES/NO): YES